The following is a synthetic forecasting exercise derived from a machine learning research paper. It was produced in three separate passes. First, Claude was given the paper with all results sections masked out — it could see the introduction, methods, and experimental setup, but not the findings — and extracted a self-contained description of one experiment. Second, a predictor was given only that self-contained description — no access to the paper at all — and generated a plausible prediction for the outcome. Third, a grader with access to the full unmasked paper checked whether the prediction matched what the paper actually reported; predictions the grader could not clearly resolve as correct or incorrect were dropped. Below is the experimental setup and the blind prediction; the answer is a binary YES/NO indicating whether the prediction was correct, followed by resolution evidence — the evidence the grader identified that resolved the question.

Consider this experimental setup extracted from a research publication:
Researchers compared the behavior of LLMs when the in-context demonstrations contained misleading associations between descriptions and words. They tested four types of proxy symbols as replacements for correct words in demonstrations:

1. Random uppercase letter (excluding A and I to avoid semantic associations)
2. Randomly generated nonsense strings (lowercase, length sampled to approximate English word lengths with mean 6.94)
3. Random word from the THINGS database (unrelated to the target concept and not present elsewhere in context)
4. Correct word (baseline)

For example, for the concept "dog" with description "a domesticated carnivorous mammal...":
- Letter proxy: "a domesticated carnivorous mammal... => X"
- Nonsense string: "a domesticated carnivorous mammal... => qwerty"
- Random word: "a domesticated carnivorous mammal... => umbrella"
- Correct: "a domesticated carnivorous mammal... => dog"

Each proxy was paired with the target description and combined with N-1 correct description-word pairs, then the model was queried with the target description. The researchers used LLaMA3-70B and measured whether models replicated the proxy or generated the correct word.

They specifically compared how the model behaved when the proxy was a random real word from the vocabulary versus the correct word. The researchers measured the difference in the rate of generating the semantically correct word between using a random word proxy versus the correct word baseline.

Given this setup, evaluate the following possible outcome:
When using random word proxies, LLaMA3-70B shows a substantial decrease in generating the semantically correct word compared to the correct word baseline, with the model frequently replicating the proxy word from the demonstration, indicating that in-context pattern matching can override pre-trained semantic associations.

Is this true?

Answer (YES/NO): YES